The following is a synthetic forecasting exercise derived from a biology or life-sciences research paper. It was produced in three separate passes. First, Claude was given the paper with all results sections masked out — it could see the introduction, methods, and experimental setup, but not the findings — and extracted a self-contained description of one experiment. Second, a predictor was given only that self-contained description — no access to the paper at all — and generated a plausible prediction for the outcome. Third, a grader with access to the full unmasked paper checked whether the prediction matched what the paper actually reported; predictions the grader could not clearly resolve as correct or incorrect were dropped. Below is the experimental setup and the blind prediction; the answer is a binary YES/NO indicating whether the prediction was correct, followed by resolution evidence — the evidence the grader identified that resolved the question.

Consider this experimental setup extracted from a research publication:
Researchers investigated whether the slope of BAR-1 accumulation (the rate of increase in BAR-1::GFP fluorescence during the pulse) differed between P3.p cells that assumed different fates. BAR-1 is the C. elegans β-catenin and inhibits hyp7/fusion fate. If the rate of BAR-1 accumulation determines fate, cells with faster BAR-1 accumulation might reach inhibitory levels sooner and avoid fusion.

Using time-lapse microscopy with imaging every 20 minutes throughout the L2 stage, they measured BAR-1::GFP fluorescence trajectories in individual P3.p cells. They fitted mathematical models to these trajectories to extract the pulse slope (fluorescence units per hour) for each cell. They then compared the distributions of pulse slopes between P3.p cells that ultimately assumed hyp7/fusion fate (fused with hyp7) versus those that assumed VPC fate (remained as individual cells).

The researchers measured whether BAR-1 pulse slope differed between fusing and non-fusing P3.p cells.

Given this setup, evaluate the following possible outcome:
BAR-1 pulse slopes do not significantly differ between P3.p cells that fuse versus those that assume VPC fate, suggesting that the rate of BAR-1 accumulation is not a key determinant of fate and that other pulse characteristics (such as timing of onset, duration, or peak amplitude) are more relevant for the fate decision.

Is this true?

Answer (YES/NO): NO